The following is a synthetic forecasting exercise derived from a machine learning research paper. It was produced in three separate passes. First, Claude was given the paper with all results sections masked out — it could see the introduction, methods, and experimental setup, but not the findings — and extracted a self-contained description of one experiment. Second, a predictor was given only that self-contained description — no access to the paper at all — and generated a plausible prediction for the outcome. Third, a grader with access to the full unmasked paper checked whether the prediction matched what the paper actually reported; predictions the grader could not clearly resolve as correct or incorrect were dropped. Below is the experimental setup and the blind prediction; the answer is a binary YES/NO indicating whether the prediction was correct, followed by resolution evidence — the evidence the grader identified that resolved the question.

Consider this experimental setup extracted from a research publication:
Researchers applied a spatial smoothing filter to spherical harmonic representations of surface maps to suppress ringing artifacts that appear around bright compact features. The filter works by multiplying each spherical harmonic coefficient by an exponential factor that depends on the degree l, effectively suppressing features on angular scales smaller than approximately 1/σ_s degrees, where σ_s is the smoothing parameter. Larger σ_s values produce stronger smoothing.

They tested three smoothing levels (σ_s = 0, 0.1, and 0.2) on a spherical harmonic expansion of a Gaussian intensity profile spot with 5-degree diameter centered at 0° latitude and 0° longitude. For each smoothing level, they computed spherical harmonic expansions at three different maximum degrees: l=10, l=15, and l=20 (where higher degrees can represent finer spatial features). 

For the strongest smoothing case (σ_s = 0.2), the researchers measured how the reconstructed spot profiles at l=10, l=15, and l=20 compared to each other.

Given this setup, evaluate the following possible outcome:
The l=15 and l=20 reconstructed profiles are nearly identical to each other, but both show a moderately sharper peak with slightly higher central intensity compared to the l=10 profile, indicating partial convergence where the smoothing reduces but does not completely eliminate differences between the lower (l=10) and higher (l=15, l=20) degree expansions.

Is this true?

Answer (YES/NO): NO